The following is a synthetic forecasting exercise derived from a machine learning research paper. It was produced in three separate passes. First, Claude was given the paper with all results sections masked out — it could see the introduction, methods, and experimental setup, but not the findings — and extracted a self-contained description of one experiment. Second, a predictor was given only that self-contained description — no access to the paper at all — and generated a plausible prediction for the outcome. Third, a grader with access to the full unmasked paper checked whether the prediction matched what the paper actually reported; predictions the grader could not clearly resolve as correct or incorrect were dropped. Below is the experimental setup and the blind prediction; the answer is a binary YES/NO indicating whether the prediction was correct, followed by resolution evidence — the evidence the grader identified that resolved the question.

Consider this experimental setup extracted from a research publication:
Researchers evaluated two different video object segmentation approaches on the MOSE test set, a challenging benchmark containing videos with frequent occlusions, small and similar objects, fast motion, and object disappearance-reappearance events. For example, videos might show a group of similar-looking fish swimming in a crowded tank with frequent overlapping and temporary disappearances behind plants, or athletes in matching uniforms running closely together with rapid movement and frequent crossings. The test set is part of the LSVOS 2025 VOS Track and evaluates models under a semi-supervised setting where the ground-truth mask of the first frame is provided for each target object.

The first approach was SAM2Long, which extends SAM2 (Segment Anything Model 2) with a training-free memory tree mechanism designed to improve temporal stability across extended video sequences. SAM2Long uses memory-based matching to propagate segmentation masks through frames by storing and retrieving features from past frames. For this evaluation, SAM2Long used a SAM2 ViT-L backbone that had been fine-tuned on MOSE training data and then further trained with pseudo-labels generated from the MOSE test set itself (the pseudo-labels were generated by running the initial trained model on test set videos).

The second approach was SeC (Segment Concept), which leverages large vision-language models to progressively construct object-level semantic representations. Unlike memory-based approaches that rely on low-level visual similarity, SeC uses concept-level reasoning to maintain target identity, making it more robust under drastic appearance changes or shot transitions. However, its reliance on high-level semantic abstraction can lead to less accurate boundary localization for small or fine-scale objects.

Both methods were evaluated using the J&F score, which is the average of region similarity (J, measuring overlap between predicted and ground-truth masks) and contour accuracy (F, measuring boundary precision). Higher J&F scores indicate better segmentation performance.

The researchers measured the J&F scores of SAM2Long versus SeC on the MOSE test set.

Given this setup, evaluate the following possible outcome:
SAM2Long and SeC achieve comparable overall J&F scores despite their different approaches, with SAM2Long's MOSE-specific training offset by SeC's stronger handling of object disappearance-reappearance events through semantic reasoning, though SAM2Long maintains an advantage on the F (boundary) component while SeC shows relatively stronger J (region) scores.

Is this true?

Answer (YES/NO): NO